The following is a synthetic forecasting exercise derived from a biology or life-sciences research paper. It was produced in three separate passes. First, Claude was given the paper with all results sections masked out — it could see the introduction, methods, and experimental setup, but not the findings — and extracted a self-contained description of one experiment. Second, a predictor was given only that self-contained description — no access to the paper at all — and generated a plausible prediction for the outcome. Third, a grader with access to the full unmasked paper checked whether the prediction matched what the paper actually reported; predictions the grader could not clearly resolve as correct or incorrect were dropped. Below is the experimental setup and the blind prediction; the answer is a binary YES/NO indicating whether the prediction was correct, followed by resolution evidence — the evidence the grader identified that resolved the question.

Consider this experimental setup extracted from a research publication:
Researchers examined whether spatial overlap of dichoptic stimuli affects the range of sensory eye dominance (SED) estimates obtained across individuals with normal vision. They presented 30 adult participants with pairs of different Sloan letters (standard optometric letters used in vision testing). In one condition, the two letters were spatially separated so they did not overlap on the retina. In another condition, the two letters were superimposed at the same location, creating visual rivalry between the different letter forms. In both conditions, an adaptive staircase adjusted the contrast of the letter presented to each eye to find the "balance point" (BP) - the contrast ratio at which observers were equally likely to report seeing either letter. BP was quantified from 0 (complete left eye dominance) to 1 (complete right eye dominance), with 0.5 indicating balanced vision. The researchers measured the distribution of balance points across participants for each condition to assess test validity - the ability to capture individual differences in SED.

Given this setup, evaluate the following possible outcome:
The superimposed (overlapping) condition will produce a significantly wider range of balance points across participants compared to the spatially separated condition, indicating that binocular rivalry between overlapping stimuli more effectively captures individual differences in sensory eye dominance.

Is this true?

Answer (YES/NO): YES